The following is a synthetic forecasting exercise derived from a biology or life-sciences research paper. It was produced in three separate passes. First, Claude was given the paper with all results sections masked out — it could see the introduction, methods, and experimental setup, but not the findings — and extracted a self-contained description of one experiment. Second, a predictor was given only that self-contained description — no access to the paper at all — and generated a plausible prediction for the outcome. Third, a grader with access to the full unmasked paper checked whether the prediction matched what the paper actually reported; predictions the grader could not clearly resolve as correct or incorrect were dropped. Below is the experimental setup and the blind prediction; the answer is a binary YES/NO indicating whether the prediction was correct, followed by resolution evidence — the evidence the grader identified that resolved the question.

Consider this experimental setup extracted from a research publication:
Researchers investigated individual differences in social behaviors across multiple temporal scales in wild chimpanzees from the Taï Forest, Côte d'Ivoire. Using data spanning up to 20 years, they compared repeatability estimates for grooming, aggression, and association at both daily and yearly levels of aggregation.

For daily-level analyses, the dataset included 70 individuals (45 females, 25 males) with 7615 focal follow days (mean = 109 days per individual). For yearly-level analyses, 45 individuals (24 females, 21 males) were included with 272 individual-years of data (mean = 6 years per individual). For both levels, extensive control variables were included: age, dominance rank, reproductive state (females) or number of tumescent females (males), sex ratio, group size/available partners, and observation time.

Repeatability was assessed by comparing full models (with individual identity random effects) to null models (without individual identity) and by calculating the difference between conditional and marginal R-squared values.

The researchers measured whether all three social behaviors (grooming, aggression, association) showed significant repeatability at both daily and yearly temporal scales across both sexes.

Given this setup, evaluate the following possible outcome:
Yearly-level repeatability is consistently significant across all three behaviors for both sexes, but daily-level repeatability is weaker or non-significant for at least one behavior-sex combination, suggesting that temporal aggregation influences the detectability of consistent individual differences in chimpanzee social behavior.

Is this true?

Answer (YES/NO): NO